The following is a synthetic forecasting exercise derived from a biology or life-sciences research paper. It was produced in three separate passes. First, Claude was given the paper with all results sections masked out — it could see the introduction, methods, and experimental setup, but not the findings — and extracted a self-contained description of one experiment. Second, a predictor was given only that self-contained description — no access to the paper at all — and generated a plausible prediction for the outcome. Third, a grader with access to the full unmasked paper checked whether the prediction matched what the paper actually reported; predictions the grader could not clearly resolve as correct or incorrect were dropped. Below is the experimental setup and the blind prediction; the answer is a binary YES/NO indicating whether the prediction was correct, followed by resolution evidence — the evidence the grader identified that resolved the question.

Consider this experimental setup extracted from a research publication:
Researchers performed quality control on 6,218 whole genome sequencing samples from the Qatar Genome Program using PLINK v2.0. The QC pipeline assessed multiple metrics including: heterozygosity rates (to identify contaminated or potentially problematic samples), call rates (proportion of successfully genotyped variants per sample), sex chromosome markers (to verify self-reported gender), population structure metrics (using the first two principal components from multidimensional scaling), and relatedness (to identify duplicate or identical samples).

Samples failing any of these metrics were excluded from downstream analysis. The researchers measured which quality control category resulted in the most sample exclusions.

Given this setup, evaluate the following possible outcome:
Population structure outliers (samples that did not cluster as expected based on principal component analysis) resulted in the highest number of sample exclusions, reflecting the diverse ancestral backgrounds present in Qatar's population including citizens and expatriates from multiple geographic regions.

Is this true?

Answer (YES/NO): YES